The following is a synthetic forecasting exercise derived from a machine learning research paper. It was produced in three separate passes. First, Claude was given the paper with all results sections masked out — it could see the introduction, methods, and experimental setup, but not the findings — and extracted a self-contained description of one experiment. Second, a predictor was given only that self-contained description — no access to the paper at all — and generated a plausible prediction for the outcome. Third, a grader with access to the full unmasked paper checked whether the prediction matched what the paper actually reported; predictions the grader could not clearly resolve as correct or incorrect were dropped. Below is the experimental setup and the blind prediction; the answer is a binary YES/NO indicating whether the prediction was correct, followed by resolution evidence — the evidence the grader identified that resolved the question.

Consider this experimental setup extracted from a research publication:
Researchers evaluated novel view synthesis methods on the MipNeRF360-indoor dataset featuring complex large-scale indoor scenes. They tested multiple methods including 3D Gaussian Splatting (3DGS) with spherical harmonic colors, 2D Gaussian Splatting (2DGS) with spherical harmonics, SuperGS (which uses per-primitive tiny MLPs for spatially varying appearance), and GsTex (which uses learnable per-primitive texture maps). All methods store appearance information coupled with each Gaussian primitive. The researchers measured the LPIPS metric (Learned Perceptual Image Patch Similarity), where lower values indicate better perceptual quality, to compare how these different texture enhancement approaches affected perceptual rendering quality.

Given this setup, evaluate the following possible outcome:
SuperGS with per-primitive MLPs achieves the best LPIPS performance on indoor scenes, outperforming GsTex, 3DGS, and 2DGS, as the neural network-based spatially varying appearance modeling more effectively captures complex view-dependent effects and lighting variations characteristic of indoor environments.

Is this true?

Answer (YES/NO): NO